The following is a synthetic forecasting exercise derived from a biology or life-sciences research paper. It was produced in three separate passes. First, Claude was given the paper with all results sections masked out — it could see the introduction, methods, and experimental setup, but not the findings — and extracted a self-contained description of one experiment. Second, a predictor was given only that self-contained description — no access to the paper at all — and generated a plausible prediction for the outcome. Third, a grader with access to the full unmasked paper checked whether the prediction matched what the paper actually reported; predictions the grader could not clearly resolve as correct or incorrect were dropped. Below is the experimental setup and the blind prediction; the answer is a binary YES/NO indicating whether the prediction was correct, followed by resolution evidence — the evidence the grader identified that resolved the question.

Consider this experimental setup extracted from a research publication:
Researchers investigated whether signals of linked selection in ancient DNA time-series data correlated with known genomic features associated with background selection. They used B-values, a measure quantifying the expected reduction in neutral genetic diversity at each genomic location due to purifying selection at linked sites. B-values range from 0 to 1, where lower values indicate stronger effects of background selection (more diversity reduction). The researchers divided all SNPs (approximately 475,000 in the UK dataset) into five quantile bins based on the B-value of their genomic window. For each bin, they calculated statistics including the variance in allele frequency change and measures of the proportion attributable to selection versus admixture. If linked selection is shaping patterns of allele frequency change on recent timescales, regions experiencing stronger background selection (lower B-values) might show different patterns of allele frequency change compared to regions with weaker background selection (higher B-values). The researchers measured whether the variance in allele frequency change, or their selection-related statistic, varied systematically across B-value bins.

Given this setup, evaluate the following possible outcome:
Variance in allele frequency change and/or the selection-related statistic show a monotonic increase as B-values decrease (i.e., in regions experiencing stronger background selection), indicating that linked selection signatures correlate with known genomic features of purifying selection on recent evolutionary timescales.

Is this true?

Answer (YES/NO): NO